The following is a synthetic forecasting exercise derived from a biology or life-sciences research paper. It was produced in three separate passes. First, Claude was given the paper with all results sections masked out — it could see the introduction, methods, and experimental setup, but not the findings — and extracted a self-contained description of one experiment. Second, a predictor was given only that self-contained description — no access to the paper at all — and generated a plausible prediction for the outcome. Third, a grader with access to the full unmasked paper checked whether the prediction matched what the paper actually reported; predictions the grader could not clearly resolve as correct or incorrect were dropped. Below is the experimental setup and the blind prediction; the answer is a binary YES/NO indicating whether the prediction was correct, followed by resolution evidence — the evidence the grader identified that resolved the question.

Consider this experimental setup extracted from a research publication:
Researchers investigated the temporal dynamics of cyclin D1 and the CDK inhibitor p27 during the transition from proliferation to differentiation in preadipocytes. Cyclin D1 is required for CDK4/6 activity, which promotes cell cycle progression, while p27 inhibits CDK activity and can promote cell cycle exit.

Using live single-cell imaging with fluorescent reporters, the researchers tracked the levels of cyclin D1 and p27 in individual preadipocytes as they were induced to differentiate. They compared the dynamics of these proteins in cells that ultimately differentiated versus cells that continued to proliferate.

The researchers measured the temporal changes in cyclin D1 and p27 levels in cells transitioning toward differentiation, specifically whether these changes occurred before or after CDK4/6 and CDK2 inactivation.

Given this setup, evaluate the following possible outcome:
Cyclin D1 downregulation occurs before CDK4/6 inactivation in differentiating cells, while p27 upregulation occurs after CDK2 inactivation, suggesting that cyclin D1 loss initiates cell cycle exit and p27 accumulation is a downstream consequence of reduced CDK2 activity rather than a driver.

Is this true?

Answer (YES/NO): NO